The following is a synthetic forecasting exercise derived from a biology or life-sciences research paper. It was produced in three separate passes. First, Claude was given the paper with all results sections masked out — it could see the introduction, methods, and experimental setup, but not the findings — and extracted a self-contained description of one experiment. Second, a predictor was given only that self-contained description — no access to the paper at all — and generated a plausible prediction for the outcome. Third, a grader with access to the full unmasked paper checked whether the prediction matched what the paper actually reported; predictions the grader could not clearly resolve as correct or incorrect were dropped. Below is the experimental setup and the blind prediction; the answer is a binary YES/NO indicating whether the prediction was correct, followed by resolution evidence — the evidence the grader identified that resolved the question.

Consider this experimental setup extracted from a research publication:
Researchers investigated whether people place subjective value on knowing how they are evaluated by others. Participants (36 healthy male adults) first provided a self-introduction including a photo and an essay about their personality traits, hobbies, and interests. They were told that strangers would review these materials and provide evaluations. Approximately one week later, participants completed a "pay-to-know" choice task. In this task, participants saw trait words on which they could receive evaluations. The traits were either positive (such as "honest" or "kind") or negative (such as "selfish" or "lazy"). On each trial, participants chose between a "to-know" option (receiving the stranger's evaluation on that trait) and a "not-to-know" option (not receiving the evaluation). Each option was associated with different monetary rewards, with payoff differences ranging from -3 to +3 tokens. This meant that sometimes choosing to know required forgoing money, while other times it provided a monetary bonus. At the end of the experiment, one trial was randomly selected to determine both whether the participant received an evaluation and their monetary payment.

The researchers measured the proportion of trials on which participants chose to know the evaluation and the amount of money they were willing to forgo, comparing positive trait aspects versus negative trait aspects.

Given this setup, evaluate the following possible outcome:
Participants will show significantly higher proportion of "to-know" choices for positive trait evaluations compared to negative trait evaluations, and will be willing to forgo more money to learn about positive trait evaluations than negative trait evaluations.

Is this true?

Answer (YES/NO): YES